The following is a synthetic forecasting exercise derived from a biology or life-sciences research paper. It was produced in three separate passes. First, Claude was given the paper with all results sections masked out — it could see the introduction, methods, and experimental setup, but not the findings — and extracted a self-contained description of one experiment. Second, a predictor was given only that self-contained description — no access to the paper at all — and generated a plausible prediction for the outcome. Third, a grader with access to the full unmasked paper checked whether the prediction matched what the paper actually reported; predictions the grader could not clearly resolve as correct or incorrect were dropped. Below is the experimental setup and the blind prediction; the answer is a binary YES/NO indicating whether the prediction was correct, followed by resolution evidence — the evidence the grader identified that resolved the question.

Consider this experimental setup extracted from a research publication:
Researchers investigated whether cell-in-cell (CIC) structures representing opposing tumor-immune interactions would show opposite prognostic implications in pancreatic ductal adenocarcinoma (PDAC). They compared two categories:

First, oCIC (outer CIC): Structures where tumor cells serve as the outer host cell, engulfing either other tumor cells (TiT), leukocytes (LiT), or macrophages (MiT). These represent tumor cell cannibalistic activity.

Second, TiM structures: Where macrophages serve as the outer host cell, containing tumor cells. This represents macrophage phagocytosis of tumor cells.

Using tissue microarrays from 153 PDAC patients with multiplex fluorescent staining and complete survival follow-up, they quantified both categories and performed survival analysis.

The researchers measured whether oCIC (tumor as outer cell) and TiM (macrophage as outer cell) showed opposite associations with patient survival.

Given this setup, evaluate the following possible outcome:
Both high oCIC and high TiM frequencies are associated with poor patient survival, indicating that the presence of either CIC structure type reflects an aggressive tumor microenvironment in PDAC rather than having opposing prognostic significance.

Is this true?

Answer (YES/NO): NO